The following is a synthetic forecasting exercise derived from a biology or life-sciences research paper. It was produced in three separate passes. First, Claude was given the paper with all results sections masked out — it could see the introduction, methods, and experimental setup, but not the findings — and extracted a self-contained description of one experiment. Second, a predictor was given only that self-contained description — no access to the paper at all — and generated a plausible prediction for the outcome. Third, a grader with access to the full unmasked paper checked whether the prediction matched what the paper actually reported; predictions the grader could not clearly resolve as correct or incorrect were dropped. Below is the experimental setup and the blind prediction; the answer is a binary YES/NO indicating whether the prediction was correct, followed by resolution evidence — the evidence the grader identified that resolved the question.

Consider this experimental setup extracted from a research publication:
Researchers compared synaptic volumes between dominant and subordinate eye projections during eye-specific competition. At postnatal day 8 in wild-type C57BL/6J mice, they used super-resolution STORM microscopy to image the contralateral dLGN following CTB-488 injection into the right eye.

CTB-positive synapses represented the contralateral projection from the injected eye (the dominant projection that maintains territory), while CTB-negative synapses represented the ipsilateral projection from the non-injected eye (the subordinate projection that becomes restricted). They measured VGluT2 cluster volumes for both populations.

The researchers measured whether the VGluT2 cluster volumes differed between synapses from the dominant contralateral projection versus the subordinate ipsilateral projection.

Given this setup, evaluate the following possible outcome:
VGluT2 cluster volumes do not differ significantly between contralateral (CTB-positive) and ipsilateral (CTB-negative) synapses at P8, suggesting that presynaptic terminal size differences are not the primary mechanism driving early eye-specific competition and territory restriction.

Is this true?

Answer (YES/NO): NO